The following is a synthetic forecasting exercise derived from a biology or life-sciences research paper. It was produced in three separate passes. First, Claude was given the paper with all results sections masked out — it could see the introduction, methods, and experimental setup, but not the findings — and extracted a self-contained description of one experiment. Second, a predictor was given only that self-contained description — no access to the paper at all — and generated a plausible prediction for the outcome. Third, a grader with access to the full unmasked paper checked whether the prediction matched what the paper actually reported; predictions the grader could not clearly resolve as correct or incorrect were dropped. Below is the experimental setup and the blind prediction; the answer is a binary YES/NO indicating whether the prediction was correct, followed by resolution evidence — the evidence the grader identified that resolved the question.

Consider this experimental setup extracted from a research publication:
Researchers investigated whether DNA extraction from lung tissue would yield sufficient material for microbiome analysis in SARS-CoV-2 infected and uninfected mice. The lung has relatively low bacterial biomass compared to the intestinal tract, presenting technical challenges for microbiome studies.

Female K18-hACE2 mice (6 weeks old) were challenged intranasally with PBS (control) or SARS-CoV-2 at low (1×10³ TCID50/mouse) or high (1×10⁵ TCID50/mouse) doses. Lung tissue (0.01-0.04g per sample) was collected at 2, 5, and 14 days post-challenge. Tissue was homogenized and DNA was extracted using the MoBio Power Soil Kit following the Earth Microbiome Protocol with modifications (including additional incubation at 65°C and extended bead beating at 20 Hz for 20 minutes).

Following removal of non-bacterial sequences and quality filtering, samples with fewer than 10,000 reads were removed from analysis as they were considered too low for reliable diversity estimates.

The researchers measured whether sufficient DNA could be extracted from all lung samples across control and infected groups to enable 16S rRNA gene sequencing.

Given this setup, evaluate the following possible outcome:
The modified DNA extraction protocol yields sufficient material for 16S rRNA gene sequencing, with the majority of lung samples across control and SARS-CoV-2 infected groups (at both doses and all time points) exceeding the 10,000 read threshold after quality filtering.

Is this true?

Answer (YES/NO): NO